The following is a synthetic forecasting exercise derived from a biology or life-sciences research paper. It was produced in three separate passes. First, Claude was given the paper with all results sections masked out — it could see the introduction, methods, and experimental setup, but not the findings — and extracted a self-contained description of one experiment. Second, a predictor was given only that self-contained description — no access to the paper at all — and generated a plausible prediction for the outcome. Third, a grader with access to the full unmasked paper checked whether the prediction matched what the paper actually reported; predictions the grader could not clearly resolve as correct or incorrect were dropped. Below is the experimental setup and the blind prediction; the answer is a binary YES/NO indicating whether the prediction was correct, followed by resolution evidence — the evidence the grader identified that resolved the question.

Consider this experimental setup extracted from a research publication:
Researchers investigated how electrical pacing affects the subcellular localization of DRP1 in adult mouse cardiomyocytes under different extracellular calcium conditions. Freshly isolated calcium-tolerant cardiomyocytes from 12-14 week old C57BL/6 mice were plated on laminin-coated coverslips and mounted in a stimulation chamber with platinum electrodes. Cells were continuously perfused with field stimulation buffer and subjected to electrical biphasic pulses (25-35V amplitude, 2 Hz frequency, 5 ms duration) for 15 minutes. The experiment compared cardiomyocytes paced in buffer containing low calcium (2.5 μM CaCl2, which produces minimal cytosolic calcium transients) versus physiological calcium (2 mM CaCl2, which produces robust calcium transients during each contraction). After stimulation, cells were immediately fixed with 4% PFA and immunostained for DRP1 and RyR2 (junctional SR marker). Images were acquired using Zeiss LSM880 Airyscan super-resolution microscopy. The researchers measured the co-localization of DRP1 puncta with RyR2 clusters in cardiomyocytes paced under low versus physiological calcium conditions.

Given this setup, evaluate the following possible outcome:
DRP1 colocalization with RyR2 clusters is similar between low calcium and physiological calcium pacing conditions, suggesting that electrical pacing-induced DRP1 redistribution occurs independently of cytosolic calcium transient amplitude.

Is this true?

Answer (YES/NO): NO